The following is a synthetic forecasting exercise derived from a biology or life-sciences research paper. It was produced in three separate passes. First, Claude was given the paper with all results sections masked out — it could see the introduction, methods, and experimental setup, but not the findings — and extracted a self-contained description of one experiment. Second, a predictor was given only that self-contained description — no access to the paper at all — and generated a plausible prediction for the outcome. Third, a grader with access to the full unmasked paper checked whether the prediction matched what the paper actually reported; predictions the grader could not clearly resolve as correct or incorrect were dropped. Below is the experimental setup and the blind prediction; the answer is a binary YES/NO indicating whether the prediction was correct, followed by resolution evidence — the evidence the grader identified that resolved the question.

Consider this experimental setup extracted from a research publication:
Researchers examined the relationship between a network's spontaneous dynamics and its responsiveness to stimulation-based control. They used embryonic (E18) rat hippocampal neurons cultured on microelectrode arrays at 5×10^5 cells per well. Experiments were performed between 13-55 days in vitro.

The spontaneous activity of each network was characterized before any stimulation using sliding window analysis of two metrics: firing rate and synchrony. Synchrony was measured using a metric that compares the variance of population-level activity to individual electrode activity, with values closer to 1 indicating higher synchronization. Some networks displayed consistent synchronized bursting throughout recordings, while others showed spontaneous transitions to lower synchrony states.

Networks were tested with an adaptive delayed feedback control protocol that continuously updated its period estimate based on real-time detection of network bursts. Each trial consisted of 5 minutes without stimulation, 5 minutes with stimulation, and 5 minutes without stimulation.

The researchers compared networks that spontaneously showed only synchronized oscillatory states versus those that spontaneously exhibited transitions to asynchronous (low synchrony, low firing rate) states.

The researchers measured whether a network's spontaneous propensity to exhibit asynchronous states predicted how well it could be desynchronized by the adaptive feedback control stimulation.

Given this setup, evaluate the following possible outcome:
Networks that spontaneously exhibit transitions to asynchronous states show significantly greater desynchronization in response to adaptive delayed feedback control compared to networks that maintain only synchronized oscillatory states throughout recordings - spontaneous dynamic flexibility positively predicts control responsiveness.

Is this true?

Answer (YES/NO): YES